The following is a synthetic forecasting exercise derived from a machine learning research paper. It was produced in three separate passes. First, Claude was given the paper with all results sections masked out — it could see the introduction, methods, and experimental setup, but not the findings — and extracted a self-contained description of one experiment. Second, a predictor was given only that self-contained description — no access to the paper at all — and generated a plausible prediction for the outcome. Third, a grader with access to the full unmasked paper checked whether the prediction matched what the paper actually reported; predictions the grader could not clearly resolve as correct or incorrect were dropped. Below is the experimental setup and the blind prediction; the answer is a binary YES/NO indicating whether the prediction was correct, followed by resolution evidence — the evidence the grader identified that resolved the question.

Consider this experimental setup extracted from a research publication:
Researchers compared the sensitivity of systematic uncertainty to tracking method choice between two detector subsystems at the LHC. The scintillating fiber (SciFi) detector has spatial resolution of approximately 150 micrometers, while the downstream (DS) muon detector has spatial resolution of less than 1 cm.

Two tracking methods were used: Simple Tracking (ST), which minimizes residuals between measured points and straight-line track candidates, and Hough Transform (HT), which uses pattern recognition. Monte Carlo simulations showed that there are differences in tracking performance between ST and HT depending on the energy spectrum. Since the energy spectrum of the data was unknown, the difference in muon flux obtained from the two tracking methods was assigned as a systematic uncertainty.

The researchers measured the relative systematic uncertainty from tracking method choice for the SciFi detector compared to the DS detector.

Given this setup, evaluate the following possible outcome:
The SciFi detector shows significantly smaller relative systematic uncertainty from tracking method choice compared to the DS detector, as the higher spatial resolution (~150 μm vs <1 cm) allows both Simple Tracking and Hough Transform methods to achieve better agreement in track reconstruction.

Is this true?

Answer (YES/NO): NO